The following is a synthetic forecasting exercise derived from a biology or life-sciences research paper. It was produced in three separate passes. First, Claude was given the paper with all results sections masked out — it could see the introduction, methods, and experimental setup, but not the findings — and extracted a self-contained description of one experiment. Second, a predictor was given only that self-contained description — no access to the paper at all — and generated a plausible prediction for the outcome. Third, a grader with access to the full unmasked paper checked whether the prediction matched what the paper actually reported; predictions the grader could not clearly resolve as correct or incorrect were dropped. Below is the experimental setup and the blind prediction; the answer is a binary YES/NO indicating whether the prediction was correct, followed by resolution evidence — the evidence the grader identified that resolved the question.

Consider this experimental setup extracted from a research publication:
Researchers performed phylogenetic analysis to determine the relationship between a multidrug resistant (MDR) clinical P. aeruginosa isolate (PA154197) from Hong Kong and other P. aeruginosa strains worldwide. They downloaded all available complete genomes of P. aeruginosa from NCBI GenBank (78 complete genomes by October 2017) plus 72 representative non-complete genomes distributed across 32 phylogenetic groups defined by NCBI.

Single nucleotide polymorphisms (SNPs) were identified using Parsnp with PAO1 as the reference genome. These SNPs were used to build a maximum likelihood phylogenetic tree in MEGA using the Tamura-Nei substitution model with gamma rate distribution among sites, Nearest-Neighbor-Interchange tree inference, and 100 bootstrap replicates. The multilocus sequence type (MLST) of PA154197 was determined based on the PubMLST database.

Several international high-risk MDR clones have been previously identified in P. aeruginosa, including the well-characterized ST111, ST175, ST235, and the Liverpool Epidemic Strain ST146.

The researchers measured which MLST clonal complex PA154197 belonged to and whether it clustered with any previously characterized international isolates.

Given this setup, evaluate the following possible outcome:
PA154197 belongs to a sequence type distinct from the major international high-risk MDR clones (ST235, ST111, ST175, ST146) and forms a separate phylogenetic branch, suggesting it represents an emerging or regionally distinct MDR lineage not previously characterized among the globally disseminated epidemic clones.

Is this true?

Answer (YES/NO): YES